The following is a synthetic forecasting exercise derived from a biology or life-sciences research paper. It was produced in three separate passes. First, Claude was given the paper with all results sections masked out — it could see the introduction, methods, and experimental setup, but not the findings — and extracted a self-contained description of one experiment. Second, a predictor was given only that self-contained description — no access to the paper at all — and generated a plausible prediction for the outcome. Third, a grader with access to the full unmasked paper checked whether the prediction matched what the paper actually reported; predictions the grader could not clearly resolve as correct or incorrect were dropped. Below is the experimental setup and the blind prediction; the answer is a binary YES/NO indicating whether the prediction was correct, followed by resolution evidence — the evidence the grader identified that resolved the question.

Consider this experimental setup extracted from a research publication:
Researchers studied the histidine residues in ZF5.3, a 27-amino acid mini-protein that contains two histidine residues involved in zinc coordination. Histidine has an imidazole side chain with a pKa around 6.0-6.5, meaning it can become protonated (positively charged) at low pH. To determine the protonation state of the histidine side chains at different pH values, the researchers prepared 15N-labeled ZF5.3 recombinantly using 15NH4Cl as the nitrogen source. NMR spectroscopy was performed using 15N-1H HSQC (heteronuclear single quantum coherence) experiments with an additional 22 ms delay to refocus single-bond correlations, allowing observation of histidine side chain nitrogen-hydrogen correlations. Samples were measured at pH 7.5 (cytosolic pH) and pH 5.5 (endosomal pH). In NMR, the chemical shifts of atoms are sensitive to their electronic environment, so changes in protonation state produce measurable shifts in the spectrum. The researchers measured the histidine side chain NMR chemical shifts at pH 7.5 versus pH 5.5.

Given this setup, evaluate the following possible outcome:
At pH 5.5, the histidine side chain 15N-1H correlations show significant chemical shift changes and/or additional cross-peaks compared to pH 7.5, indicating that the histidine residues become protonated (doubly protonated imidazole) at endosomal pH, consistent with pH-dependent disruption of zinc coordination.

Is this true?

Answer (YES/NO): NO